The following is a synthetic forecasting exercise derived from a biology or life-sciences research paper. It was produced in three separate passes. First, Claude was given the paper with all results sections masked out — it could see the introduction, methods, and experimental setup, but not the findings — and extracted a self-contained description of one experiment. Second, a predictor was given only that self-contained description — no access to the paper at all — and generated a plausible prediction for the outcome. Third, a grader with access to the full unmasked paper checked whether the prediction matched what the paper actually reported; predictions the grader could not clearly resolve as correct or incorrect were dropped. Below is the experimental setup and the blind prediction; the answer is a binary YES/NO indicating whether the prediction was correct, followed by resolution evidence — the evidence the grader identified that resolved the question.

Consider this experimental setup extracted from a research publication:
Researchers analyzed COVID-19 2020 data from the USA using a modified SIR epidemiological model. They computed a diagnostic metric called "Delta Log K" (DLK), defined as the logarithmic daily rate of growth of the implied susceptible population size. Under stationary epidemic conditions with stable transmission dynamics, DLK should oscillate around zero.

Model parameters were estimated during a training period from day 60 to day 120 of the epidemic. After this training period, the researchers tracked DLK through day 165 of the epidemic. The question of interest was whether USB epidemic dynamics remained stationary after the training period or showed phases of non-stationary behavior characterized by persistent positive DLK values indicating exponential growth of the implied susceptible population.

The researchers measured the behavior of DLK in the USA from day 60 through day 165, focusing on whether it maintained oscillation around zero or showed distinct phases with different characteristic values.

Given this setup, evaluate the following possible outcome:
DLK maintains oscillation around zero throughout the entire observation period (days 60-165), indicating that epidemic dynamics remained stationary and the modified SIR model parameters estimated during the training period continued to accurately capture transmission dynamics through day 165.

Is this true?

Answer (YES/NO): NO